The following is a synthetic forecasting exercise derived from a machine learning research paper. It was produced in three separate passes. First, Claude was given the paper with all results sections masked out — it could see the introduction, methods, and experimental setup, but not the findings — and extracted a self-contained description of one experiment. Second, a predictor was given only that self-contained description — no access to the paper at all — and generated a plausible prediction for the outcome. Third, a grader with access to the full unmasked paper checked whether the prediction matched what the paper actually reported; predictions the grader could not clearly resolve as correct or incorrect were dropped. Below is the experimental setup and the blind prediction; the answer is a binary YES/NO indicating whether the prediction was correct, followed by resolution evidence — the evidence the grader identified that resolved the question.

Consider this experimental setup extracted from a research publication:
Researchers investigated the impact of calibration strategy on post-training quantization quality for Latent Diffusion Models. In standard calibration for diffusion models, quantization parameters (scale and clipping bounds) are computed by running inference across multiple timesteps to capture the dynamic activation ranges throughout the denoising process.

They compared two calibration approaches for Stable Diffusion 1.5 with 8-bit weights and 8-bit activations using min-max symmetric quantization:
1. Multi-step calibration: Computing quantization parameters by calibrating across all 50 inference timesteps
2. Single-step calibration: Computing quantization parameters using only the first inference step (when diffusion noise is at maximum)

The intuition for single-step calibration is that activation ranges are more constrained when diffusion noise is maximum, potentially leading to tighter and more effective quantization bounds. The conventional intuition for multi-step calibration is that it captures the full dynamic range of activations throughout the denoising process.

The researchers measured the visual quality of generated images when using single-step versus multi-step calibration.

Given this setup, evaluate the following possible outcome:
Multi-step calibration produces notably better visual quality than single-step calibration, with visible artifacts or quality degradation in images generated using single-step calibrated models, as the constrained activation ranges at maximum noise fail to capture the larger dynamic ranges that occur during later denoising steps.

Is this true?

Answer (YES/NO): NO